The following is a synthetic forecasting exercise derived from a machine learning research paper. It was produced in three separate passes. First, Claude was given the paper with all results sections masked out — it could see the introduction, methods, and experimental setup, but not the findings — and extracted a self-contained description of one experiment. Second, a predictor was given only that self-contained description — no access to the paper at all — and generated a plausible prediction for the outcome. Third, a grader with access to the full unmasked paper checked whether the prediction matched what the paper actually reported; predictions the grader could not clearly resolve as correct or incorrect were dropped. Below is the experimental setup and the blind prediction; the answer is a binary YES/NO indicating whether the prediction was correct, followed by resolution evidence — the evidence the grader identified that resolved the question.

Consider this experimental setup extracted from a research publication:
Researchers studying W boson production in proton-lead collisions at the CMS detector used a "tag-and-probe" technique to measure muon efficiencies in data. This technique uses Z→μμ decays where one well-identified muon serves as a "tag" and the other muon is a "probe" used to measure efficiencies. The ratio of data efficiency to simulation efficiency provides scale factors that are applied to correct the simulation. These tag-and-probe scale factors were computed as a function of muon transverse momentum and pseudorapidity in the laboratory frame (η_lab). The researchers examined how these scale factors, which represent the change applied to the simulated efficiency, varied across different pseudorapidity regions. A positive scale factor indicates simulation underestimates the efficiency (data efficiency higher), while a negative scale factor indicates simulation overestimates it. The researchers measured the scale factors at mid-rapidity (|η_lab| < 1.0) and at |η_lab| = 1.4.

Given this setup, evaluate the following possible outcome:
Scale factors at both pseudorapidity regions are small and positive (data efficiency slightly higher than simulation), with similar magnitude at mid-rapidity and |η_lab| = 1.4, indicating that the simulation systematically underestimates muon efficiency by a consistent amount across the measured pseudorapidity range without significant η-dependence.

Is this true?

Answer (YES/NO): NO